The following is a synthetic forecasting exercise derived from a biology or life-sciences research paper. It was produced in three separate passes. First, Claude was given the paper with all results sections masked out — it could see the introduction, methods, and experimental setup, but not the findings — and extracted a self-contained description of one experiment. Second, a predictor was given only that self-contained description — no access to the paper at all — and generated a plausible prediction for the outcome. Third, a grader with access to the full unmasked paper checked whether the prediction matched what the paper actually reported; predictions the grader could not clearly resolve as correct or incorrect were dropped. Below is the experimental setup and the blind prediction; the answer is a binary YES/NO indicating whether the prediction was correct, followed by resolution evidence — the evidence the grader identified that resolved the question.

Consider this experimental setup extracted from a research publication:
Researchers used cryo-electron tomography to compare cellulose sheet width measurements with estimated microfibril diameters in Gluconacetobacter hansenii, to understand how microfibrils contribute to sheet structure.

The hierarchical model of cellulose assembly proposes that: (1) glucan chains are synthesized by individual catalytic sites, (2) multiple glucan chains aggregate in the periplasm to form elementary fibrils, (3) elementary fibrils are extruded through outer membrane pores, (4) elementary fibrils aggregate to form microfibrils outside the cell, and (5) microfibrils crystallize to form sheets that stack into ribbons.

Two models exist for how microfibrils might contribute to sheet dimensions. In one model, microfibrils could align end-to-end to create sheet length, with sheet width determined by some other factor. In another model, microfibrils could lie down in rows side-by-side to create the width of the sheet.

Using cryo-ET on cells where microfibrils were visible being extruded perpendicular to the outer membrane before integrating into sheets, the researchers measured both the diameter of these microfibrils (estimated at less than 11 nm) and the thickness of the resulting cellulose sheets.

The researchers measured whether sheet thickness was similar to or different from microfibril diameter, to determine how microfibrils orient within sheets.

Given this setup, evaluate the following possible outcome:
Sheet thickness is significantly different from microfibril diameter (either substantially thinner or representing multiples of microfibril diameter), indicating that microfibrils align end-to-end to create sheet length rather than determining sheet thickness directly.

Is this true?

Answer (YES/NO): NO